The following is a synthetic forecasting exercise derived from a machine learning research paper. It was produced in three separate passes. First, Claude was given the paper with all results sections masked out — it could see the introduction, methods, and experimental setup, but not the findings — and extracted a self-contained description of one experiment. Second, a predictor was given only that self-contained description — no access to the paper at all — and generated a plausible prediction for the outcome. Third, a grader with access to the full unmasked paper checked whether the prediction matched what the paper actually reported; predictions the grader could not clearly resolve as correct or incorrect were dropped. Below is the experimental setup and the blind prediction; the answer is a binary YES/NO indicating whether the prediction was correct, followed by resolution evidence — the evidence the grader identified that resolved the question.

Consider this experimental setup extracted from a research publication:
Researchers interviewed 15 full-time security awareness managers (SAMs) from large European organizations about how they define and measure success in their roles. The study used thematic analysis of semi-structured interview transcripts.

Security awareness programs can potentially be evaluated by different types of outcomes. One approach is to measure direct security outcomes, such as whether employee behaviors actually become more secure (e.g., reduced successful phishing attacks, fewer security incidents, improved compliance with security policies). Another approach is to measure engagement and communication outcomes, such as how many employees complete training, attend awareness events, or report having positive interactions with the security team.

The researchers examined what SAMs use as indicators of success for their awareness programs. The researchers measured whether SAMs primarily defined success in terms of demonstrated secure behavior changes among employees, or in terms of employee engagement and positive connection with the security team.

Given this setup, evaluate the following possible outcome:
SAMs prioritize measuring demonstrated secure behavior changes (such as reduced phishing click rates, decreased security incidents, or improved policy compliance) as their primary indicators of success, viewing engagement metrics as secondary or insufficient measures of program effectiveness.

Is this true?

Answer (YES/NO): NO